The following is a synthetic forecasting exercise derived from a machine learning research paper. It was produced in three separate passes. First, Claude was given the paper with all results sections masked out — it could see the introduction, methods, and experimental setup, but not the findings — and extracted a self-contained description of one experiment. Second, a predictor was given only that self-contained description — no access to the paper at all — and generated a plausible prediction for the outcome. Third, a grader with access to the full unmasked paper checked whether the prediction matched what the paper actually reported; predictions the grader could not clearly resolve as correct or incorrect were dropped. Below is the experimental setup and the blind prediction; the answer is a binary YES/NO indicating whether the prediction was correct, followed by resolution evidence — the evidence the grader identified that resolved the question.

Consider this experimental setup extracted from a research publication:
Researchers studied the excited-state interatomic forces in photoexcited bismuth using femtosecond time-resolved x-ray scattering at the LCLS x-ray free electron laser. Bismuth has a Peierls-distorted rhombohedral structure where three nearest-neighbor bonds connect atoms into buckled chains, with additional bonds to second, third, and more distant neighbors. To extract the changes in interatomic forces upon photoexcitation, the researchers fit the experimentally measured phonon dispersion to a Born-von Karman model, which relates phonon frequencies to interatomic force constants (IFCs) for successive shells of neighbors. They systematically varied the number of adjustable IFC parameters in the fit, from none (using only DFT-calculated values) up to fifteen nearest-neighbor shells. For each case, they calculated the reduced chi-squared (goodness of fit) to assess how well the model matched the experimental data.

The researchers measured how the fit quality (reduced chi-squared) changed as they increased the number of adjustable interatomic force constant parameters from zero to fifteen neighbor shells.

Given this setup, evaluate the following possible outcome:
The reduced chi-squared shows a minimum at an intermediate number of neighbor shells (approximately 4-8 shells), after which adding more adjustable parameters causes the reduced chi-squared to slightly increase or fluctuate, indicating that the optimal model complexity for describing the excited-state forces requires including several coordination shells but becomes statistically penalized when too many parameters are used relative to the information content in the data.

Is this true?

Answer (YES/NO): NO